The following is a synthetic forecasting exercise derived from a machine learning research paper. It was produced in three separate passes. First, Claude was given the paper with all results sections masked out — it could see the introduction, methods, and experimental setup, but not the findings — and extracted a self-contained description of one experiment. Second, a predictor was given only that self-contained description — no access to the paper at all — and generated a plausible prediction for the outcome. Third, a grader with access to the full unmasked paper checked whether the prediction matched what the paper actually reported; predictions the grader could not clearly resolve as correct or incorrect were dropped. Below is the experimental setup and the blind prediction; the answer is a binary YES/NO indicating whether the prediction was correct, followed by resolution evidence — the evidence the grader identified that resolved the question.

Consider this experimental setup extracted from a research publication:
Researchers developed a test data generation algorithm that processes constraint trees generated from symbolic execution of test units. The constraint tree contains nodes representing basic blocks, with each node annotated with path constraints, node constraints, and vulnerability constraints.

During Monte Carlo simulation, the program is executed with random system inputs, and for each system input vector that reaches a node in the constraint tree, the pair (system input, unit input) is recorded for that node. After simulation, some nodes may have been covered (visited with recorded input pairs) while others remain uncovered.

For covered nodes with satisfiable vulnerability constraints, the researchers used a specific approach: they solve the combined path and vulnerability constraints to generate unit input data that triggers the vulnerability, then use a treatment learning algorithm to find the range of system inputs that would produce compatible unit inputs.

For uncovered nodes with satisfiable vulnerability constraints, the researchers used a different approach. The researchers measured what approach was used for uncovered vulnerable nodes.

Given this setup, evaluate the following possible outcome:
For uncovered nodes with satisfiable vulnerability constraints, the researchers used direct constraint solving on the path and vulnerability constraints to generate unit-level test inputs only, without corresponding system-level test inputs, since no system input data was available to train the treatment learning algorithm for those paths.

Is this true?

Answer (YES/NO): NO